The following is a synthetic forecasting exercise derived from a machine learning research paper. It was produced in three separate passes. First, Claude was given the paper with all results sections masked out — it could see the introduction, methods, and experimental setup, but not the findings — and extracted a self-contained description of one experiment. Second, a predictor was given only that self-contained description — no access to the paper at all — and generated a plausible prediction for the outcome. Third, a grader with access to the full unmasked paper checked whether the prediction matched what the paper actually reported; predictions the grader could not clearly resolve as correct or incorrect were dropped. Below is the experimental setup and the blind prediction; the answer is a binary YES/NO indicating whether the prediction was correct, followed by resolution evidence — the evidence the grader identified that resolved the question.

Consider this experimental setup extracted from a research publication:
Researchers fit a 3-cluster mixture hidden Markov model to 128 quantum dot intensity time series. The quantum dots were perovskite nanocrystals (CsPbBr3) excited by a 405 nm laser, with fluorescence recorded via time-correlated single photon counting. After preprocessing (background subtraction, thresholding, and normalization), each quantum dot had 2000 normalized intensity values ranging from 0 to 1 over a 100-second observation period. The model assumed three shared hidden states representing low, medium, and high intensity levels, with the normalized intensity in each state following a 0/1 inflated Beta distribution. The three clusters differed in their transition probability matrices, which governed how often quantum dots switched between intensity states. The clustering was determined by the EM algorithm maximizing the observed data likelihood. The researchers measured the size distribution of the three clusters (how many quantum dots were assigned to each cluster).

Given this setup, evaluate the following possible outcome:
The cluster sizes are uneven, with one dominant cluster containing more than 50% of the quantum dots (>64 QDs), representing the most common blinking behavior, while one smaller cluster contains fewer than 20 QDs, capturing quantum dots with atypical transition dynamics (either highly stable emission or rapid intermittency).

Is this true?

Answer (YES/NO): NO